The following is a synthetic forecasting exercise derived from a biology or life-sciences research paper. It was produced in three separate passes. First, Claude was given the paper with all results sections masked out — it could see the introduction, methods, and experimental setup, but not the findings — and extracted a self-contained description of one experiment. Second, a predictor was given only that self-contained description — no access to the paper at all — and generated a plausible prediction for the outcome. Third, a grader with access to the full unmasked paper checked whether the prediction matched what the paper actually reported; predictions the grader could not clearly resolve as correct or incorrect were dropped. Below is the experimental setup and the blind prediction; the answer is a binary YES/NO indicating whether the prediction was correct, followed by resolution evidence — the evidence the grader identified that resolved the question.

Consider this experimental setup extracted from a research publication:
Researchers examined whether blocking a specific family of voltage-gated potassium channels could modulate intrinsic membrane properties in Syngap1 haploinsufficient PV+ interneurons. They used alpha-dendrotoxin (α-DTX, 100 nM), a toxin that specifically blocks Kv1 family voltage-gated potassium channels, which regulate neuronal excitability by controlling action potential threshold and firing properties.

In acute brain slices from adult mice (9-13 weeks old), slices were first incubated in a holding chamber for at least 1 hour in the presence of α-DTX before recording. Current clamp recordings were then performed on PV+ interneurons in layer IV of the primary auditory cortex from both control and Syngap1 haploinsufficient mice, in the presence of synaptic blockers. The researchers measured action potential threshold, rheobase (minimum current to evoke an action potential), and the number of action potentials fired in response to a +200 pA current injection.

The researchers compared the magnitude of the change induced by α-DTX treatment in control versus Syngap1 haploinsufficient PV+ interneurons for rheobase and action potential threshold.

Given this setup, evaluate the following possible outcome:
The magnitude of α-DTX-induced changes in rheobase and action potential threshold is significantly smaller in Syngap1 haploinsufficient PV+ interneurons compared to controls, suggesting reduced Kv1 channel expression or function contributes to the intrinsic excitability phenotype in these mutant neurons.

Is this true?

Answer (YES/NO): NO